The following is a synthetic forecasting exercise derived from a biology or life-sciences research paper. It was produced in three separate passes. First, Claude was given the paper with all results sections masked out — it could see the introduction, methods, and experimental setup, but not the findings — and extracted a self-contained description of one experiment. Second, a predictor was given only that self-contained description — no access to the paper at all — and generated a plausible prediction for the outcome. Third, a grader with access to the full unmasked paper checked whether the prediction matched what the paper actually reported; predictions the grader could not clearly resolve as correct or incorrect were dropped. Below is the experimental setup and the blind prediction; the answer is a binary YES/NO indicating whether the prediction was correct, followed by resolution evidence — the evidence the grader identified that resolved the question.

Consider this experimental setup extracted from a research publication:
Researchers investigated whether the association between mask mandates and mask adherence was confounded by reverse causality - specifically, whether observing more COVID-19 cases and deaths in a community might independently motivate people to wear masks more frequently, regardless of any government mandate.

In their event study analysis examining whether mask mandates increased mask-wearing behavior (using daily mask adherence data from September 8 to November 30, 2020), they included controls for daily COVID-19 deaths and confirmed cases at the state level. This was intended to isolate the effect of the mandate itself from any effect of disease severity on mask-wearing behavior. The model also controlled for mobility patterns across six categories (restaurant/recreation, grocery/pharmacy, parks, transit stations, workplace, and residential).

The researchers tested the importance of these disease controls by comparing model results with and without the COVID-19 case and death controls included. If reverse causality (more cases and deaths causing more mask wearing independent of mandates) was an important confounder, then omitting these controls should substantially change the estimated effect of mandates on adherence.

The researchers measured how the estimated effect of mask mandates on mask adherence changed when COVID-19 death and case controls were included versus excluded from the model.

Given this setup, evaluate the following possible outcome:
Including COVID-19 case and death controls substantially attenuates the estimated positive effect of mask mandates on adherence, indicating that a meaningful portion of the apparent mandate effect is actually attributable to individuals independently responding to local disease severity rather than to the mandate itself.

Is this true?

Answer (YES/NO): NO